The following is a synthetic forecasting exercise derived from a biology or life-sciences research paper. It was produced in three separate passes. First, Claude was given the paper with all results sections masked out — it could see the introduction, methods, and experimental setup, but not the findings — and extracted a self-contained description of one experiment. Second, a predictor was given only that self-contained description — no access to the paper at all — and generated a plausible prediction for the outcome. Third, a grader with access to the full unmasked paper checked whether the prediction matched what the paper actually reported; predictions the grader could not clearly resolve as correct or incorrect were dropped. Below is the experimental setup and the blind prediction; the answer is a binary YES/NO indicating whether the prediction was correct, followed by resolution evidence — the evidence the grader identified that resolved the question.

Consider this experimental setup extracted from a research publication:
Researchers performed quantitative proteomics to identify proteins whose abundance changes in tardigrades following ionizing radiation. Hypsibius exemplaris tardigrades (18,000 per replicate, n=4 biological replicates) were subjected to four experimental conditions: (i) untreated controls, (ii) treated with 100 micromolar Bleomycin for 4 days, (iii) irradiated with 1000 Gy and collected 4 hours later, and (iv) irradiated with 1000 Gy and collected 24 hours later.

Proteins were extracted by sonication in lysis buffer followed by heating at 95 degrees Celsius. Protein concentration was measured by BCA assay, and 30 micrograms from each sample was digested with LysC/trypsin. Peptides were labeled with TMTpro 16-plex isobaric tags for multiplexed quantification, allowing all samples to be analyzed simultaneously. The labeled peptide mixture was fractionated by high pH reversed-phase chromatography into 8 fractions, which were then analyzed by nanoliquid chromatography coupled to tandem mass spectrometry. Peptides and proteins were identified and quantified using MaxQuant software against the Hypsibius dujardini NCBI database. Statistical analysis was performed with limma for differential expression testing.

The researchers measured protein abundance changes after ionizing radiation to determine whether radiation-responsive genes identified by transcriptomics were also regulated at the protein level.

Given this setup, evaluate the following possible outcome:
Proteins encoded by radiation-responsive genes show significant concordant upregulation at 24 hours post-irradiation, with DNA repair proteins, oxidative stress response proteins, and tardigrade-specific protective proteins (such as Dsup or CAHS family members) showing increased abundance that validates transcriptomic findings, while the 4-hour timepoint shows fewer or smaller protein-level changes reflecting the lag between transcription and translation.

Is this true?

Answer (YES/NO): NO